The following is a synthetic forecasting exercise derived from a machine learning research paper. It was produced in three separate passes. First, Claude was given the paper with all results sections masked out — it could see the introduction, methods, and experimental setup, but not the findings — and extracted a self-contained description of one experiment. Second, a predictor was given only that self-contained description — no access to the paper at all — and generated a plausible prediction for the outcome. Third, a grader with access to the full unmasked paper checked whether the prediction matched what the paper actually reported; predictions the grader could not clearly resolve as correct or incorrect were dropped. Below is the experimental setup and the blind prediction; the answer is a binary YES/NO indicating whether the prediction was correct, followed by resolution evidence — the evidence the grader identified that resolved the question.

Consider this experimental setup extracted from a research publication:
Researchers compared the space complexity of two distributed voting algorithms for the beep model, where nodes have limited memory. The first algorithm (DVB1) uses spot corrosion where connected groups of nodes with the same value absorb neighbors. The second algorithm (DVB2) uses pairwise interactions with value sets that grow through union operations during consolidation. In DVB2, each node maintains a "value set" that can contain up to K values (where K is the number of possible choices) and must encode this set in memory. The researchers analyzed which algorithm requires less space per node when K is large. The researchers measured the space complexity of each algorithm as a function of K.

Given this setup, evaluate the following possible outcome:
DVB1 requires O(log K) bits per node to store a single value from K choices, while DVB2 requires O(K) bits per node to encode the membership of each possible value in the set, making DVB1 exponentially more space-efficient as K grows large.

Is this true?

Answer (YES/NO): NO